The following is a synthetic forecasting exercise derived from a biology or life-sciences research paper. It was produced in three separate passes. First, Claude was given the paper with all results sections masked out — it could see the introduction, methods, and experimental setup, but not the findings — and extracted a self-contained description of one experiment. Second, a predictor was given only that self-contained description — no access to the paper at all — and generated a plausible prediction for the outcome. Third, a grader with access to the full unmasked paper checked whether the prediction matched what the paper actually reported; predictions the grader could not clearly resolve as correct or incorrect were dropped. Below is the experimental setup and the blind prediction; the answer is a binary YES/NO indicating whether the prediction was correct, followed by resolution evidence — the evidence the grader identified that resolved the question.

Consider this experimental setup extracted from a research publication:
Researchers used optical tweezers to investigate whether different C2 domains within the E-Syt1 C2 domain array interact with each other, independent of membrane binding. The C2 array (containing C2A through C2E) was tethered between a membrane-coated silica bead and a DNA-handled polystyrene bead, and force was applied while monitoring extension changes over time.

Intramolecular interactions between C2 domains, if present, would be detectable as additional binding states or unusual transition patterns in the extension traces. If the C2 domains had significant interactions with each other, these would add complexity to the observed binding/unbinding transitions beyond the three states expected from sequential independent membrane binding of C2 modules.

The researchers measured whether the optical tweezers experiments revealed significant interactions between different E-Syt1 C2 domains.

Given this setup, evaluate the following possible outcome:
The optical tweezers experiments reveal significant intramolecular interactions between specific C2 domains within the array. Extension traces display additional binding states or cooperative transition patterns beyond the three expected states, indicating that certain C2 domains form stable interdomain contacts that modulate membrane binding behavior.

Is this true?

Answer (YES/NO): NO